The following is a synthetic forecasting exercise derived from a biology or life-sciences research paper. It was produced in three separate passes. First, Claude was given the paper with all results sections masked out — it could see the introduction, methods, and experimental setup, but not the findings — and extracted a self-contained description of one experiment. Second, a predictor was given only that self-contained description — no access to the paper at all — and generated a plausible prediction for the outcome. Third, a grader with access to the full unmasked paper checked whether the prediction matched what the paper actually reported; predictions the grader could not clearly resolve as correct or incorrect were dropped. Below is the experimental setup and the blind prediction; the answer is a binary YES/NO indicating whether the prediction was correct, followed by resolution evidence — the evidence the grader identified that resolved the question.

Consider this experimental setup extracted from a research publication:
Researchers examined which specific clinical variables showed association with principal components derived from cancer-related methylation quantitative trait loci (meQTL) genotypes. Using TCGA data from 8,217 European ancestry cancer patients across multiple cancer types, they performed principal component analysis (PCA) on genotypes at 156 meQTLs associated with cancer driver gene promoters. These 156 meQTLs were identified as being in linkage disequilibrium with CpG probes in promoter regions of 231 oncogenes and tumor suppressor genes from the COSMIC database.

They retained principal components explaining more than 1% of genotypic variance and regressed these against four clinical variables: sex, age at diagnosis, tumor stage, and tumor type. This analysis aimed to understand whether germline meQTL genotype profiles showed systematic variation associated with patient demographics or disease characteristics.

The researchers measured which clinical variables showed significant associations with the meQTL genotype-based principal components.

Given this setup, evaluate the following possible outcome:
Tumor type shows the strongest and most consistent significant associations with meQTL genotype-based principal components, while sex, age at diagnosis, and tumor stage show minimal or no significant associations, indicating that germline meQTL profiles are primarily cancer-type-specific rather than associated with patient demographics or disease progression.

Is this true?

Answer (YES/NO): NO